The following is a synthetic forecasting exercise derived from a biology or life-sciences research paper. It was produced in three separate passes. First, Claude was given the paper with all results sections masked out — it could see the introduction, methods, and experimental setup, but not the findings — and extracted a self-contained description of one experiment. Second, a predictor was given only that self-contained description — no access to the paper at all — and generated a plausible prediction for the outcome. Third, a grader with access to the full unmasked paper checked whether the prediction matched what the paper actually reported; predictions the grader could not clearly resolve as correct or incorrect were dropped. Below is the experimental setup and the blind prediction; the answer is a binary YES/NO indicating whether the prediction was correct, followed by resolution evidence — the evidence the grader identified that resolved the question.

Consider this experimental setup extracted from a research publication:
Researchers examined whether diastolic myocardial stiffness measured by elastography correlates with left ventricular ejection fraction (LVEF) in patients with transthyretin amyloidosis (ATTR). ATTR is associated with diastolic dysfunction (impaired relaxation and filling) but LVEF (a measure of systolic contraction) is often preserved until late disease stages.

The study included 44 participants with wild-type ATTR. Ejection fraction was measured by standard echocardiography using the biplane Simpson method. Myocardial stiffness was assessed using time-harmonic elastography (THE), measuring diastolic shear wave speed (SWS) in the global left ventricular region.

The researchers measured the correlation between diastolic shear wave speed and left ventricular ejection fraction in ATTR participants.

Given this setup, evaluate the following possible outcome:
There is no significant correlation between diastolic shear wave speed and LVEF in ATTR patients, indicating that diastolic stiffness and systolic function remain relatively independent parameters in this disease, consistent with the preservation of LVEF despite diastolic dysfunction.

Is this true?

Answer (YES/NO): YES